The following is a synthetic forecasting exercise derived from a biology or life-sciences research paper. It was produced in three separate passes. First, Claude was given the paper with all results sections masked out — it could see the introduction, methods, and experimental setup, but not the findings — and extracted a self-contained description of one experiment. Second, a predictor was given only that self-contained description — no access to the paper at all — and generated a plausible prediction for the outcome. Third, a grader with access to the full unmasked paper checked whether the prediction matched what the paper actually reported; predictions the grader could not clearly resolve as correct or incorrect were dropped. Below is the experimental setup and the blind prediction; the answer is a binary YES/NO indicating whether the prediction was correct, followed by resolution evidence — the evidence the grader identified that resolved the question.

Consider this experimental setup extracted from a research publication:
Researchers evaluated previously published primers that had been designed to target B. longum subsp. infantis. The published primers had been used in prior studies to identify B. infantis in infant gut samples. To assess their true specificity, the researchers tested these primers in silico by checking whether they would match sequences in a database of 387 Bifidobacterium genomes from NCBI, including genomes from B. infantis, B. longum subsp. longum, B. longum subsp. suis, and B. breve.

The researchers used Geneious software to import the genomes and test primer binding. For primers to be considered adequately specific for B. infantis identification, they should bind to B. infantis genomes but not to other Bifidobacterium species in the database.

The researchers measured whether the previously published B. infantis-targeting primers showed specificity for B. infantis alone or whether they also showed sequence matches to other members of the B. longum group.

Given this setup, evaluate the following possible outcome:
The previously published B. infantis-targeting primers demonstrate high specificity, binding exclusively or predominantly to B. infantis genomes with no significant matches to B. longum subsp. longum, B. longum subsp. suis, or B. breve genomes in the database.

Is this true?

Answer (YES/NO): NO